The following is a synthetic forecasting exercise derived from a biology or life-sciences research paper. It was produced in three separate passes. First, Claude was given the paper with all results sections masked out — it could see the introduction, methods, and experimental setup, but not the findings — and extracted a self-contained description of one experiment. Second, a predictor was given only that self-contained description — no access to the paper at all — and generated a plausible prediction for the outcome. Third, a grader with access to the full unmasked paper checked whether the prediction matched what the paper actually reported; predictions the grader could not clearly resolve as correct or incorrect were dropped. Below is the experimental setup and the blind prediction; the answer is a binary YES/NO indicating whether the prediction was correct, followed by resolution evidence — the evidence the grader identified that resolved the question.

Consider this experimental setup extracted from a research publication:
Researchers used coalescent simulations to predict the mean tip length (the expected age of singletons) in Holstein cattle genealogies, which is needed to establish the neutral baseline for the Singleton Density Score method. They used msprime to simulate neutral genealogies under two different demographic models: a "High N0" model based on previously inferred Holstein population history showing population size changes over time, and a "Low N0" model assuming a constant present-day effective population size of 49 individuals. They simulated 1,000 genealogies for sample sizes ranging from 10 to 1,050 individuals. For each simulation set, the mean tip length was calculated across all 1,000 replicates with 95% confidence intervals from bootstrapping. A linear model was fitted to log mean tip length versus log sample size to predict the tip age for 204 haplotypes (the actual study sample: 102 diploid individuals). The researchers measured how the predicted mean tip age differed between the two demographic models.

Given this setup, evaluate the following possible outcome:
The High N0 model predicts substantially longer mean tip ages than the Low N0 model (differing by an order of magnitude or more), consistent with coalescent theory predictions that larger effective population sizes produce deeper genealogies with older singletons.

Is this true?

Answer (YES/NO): NO